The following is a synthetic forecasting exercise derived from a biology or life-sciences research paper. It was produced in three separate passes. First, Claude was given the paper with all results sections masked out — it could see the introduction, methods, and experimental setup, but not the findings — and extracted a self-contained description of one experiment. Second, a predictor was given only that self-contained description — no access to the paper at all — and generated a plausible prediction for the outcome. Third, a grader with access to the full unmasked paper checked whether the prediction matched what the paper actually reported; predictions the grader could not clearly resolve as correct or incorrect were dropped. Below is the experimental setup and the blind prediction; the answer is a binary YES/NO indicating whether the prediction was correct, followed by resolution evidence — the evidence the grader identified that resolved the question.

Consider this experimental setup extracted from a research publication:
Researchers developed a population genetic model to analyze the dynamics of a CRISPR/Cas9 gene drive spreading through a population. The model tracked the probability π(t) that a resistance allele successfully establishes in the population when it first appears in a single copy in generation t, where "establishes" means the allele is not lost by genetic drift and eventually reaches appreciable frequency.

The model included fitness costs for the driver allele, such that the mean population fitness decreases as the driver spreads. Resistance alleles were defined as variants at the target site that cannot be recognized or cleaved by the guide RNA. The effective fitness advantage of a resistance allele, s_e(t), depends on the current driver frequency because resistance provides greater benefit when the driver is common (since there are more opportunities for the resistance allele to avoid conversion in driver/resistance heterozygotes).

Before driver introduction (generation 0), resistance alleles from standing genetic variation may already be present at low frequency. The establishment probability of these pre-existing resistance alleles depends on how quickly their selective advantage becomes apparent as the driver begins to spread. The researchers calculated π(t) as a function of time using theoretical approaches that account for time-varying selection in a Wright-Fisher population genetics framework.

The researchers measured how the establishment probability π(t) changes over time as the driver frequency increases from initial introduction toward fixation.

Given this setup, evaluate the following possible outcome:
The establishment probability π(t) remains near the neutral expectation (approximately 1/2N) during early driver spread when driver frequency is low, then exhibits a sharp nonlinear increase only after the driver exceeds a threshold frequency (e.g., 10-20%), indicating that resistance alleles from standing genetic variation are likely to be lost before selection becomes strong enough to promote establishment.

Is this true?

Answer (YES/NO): NO